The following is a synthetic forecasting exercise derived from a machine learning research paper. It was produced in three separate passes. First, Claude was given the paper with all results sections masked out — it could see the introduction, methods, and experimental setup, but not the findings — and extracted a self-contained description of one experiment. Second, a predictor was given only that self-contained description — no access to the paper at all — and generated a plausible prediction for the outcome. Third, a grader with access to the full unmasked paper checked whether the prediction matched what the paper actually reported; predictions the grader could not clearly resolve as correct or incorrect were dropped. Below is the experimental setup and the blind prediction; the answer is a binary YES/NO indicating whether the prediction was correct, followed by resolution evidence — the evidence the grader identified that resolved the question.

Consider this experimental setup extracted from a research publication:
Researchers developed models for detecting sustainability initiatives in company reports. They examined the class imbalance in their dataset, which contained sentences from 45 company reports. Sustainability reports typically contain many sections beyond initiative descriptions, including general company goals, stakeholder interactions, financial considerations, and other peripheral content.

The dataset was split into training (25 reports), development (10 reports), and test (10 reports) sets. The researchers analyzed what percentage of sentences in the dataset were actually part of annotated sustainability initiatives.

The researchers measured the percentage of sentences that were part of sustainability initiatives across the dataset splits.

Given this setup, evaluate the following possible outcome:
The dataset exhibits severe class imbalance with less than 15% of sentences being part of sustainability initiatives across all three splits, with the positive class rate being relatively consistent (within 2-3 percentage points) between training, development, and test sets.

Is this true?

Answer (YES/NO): YES